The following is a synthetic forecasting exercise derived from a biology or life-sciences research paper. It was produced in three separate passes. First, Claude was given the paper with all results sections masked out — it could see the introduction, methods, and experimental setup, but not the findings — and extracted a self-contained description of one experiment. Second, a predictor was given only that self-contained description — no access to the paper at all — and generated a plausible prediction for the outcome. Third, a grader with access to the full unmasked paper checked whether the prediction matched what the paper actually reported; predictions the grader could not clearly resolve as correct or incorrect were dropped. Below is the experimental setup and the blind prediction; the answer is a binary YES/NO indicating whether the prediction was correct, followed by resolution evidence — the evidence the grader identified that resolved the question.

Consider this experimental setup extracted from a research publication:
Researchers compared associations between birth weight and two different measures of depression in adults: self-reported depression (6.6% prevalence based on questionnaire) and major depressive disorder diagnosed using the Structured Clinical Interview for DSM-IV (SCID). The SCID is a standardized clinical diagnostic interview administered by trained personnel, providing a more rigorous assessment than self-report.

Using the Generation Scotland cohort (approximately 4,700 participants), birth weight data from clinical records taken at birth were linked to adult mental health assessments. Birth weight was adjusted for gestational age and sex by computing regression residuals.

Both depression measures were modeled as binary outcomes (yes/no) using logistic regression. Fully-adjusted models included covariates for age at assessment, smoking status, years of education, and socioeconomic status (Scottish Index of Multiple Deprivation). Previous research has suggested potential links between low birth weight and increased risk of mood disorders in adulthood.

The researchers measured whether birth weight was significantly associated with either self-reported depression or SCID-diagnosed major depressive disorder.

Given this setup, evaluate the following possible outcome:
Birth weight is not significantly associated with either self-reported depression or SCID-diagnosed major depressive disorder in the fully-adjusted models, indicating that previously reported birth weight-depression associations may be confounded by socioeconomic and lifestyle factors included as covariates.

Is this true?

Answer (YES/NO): NO